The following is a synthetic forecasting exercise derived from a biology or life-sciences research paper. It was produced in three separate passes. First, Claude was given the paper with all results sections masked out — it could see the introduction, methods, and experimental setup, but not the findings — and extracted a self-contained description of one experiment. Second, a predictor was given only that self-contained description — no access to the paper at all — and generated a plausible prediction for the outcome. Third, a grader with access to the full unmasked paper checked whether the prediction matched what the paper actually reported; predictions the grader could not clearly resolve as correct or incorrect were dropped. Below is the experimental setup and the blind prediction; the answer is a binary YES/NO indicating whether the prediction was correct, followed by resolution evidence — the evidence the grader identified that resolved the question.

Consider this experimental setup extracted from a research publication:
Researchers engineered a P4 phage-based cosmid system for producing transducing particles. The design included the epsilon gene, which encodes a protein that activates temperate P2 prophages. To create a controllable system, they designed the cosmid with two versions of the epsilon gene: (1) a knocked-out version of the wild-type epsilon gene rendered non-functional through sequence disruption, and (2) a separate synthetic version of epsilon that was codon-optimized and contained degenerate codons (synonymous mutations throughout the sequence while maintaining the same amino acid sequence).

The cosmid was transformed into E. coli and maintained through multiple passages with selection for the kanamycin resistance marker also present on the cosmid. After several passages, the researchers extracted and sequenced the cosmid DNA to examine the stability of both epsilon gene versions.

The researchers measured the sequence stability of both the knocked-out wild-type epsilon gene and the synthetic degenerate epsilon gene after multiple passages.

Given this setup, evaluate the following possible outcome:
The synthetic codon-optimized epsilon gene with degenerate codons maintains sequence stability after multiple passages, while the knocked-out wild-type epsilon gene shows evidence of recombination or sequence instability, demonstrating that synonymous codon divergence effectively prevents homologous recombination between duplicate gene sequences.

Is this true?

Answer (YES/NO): NO